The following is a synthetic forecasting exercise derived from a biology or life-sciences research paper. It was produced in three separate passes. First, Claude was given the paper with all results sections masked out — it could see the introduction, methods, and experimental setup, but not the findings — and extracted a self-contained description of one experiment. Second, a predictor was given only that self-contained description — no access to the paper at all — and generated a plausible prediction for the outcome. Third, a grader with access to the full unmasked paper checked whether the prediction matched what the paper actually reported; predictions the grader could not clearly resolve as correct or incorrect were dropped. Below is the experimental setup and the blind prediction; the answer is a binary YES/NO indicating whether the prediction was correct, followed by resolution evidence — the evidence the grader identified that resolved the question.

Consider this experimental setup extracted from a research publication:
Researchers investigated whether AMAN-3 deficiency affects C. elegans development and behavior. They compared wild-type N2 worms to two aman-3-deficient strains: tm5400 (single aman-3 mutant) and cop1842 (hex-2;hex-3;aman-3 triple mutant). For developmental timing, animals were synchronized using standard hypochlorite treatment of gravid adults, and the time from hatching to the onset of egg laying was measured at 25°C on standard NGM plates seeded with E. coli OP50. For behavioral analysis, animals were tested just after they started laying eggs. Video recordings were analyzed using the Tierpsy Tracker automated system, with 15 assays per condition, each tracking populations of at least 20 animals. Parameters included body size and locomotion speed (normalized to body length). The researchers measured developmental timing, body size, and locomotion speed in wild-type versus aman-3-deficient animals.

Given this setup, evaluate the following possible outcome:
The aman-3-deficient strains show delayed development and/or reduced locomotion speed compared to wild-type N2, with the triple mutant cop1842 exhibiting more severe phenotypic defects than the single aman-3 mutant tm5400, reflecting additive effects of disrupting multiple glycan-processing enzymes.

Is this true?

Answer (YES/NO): NO